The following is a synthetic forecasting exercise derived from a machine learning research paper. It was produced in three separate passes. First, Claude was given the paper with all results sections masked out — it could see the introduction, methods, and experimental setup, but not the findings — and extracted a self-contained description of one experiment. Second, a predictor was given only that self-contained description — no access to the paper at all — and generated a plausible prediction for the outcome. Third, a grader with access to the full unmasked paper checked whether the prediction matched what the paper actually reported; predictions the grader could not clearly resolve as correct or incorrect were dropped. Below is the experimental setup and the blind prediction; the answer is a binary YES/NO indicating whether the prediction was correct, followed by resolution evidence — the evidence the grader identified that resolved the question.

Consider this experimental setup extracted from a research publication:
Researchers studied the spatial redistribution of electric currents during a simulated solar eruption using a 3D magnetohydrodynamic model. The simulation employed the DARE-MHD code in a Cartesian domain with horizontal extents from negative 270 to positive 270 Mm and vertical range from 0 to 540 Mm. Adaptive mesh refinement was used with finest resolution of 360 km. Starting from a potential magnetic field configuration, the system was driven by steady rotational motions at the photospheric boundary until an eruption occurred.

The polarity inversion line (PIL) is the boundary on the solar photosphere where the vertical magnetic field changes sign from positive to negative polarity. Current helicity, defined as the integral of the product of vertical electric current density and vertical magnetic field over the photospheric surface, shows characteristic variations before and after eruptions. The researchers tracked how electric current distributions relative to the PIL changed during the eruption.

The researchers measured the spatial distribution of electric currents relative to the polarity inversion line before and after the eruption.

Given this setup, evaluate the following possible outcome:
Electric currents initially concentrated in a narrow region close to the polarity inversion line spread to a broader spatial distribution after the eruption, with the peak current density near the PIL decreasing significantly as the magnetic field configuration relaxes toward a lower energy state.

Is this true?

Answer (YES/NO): NO